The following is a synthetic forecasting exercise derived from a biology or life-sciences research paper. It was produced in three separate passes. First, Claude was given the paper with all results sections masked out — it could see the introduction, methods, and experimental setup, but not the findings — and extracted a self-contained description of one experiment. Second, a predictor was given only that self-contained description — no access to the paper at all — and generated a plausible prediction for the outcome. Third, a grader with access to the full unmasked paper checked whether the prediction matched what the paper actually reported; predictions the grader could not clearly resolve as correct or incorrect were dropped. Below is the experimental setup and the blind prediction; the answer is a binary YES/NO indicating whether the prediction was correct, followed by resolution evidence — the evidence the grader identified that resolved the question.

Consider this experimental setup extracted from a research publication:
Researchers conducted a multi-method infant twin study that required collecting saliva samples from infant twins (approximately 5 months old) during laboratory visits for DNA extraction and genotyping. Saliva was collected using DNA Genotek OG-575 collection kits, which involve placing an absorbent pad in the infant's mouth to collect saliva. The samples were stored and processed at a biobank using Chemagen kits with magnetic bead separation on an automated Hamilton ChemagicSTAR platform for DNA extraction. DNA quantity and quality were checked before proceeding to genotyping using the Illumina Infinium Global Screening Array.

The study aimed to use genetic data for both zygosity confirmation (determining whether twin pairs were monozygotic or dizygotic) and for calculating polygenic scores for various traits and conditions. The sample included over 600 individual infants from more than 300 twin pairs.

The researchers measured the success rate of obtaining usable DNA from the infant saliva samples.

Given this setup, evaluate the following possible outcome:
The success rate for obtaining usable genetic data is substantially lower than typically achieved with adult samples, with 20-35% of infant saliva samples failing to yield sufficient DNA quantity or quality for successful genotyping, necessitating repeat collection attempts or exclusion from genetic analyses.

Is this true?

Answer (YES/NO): NO